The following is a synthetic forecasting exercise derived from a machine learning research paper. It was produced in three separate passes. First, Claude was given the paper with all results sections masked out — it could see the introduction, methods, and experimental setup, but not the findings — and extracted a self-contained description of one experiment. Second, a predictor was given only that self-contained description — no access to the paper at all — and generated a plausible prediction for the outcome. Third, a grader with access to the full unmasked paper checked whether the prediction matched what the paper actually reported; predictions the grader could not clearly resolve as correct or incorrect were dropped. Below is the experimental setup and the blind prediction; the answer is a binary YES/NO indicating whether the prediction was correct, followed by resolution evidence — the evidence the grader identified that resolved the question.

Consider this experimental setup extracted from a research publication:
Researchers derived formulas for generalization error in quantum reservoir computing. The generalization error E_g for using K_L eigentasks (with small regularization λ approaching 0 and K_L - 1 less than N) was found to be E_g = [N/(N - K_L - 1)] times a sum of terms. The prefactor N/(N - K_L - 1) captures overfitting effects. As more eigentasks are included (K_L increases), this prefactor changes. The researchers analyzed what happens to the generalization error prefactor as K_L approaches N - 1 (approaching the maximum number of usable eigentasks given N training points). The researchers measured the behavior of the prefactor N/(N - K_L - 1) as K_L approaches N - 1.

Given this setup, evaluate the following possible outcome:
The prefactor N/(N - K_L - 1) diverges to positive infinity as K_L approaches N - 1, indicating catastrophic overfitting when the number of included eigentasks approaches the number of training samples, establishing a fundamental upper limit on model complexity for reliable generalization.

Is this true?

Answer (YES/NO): YES